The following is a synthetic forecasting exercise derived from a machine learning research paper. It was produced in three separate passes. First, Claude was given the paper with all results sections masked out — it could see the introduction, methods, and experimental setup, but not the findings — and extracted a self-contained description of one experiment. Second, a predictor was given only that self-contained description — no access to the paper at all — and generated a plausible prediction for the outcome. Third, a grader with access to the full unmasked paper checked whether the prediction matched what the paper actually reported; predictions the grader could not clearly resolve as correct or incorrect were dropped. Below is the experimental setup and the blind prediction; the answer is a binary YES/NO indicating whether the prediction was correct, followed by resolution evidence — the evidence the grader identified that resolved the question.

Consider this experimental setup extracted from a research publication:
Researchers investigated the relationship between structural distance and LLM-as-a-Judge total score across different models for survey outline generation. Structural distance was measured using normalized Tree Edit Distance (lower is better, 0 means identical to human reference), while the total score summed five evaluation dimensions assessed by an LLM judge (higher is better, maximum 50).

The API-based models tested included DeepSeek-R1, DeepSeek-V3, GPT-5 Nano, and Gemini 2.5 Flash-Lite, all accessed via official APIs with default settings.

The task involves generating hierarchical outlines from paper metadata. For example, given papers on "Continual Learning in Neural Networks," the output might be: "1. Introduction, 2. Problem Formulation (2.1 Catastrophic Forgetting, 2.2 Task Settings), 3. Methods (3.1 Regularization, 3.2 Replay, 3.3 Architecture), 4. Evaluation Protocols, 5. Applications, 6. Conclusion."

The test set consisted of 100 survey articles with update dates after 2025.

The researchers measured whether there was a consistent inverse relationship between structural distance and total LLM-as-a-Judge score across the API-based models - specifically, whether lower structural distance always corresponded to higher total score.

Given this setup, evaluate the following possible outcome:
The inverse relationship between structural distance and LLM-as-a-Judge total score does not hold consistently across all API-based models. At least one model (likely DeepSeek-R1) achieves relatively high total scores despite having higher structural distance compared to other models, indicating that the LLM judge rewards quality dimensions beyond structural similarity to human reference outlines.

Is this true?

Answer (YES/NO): YES